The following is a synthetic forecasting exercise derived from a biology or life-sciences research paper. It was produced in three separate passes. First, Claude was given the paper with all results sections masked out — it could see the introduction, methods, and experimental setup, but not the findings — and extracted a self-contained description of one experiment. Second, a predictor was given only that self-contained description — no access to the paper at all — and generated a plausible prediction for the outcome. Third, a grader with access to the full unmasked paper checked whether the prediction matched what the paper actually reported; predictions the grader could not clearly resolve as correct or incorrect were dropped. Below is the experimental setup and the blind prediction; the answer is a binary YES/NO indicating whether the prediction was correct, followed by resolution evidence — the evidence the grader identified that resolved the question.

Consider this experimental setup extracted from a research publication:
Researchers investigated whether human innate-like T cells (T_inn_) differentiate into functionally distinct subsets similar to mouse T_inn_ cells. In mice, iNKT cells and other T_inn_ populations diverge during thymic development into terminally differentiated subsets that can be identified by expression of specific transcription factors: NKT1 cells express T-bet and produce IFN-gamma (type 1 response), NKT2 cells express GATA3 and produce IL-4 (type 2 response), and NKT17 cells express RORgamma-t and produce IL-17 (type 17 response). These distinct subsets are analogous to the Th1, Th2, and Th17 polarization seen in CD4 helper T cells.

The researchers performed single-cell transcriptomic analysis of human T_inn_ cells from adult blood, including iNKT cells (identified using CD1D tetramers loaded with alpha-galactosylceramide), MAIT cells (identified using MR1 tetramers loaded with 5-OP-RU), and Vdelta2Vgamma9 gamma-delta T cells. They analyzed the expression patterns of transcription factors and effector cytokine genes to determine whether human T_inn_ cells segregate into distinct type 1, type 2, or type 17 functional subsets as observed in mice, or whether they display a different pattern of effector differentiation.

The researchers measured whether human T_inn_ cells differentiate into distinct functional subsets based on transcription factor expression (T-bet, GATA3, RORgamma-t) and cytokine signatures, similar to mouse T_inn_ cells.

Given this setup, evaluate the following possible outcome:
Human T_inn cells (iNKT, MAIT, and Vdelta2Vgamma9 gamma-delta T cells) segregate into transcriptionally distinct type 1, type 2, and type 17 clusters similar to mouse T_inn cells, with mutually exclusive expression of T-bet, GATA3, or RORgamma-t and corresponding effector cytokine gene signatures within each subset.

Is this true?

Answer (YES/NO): NO